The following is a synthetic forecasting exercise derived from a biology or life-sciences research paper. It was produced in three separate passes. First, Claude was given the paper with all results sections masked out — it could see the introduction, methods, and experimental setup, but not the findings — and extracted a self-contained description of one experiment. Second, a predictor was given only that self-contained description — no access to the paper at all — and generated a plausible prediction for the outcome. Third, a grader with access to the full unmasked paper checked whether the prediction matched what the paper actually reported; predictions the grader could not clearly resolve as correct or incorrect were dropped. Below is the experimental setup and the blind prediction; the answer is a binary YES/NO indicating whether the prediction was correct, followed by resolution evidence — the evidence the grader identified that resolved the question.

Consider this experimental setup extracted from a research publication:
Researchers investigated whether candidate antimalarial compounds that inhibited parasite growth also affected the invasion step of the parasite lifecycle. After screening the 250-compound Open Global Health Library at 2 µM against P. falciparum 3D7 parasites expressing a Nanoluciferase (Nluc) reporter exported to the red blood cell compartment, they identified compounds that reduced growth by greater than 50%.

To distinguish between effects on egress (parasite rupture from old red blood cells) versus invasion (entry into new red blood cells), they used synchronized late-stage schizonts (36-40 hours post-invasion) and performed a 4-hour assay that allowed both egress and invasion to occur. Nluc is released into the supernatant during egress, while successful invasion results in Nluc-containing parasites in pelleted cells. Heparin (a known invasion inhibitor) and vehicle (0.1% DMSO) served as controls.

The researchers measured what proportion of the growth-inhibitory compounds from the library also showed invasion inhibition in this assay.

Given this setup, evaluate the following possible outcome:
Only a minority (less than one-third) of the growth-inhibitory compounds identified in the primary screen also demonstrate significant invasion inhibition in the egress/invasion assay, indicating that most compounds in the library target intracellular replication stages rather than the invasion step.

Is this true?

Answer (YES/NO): NO